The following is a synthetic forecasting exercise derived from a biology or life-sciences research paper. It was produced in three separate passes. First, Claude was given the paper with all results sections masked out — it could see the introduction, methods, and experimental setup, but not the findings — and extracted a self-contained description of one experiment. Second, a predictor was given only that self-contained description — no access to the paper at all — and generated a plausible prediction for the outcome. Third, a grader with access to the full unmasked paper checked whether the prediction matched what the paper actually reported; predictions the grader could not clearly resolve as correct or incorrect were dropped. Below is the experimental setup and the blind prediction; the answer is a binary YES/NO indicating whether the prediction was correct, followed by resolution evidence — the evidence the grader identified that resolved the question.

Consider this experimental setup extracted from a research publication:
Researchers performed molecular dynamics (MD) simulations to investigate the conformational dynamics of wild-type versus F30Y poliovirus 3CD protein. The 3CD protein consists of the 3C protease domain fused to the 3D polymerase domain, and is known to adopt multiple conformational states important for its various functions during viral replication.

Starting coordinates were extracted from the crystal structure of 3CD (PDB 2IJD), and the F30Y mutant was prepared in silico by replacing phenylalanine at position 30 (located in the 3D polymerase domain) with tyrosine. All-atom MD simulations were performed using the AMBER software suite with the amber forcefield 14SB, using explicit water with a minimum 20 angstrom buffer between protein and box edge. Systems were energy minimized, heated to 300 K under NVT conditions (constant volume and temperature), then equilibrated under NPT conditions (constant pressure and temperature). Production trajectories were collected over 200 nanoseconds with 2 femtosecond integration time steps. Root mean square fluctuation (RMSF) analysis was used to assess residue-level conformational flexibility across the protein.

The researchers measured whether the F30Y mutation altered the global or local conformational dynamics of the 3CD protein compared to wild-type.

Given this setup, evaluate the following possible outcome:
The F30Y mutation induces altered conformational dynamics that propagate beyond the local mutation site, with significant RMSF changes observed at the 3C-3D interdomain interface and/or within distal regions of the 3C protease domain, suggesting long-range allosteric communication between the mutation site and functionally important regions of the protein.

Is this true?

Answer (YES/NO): YES